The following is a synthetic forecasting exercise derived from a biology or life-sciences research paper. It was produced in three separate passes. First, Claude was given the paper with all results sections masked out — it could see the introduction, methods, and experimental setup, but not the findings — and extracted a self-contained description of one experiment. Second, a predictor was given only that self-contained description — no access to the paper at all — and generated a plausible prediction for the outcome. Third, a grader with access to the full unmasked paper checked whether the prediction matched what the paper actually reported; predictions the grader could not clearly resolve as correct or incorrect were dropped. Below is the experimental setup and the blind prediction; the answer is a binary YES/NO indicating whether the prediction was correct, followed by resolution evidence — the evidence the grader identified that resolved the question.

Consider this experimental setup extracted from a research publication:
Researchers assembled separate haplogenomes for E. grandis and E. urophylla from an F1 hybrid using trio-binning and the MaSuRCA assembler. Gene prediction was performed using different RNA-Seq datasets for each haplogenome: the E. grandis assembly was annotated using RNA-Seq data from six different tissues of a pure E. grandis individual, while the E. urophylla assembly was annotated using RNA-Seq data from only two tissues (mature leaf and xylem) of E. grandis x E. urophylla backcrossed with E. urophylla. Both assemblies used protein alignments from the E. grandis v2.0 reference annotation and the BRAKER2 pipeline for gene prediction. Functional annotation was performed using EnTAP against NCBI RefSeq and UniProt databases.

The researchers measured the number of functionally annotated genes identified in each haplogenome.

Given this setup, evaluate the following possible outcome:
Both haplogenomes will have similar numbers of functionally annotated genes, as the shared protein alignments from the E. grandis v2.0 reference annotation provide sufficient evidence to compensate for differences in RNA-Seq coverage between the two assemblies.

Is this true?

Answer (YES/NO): NO